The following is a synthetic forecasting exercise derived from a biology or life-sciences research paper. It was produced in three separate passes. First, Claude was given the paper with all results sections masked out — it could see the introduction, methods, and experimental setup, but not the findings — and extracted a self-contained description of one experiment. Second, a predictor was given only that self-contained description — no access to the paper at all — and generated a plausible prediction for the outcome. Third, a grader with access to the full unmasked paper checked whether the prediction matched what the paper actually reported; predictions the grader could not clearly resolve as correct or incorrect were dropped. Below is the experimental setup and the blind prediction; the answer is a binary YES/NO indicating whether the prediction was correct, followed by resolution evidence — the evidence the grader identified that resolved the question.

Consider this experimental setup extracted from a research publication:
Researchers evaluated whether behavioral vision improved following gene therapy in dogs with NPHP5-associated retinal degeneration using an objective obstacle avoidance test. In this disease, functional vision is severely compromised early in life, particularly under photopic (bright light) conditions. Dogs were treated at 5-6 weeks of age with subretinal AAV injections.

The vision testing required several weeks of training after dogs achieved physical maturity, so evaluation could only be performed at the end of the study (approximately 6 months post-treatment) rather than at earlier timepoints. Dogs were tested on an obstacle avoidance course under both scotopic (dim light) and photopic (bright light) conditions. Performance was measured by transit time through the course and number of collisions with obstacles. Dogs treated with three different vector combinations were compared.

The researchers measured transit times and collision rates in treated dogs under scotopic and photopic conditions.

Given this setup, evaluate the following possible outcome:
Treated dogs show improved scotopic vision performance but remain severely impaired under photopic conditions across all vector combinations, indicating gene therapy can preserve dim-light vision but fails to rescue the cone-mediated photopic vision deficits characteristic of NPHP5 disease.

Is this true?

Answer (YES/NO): NO